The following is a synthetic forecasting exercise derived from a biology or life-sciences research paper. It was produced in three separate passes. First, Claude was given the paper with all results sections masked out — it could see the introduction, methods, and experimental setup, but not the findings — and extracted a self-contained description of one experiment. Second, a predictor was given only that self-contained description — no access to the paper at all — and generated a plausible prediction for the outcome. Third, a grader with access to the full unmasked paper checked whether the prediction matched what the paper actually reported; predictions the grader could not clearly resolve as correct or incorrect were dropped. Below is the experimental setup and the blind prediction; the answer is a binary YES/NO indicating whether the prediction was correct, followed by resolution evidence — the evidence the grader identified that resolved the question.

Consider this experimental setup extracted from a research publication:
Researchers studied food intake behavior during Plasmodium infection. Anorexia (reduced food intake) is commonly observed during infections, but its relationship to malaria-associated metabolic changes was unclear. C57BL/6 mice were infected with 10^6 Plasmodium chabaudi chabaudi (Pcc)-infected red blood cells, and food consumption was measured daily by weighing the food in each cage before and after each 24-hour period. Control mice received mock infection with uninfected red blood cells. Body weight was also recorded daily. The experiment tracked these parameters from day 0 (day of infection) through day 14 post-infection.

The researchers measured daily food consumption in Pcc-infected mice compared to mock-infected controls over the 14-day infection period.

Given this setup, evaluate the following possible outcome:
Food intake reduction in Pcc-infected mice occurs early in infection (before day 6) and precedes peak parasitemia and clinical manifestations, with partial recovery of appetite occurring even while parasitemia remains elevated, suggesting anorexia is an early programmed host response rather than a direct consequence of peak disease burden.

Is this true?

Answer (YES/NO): NO